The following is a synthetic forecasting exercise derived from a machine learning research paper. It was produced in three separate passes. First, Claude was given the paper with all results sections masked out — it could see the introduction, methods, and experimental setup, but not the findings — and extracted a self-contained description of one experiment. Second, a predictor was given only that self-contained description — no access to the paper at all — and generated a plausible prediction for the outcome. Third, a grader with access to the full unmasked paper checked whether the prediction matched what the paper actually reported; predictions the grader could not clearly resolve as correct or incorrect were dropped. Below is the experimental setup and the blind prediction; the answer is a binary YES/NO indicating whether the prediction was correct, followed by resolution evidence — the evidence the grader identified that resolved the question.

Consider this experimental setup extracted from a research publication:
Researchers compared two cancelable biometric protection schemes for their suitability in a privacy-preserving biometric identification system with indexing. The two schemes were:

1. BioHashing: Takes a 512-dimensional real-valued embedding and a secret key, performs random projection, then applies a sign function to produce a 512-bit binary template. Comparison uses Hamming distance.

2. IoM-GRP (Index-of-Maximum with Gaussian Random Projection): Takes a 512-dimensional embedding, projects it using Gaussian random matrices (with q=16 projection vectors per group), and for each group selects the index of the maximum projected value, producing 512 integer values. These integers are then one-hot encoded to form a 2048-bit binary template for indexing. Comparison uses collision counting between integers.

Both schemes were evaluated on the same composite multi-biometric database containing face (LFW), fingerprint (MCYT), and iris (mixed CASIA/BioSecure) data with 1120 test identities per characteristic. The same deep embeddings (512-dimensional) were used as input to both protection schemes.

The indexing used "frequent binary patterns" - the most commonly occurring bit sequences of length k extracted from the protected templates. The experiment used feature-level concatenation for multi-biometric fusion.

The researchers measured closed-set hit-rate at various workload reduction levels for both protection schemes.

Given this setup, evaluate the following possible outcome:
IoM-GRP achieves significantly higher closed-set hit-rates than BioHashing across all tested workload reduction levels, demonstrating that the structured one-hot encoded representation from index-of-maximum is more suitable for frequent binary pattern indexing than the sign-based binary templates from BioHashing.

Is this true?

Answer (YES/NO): NO